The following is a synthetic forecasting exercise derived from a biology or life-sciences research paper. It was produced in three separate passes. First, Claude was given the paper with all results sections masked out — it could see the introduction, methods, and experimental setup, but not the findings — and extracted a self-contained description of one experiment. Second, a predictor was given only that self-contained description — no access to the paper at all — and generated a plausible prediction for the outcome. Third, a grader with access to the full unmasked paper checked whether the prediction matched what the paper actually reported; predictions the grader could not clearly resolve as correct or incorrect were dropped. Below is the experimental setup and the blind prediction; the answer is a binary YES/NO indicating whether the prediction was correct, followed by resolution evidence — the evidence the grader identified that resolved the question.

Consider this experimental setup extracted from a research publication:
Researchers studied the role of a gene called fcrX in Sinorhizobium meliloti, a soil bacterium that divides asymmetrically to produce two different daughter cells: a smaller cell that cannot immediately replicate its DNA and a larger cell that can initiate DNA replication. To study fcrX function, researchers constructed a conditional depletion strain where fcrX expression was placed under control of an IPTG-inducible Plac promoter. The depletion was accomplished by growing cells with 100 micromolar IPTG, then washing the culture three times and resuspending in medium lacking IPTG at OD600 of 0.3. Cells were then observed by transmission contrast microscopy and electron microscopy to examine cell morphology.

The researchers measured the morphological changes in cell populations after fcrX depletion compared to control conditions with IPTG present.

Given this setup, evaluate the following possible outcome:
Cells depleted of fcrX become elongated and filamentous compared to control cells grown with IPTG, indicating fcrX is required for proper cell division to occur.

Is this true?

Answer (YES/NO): NO